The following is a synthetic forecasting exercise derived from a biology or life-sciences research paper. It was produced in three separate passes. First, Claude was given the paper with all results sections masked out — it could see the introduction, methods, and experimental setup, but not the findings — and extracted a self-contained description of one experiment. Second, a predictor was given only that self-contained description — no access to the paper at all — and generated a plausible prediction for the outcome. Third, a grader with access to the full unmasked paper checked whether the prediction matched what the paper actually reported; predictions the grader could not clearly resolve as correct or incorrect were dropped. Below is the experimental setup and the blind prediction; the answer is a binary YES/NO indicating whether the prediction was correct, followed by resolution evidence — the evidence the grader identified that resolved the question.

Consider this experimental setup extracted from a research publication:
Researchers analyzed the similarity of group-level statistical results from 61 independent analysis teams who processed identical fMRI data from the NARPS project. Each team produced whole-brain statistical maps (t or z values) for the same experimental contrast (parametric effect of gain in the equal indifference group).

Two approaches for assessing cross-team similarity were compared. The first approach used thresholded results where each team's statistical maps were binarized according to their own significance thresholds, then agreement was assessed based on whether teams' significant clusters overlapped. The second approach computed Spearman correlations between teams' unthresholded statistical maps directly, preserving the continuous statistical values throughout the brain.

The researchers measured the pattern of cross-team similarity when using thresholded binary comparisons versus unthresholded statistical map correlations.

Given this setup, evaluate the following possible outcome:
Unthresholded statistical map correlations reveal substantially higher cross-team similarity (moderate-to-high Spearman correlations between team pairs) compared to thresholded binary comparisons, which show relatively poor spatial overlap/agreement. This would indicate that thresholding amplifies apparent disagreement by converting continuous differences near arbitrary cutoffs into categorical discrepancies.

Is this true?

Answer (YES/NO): YES